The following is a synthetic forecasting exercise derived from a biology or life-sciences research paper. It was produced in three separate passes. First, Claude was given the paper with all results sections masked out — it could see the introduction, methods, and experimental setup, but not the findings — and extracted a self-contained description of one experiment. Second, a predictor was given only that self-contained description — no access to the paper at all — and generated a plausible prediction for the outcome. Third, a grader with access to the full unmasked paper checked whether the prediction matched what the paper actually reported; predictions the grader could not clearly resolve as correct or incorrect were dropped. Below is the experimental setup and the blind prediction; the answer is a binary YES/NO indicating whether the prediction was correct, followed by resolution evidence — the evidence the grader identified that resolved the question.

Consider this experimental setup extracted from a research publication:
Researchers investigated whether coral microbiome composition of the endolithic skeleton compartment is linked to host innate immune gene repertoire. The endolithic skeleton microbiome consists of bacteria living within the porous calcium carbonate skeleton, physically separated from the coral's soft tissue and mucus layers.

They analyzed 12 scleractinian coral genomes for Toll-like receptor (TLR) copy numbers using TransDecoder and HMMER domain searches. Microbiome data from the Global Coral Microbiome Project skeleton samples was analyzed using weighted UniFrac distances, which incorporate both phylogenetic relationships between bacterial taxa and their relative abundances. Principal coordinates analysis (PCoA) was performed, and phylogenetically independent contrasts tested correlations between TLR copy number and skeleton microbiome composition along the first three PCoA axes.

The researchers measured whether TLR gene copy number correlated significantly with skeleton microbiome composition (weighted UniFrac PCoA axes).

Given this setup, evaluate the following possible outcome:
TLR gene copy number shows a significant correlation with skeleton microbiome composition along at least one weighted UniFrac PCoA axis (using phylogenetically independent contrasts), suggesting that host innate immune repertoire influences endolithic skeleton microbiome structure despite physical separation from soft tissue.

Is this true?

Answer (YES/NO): NO